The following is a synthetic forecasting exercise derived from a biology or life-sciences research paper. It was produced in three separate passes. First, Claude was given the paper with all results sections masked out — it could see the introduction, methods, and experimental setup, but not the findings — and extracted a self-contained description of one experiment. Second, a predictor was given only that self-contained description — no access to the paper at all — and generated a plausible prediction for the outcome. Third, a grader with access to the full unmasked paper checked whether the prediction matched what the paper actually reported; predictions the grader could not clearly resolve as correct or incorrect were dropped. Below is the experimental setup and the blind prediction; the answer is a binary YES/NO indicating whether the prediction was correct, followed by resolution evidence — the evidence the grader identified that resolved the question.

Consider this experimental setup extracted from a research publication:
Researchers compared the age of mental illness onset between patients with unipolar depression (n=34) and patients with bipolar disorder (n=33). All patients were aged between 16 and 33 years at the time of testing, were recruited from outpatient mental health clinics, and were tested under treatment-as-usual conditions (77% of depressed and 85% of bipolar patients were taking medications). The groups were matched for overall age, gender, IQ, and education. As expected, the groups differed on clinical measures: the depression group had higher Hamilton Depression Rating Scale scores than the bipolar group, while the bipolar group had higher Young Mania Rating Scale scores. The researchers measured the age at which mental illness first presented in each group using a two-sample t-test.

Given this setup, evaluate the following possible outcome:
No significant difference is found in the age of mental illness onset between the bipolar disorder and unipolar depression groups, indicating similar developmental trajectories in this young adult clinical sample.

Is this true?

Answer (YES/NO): NO